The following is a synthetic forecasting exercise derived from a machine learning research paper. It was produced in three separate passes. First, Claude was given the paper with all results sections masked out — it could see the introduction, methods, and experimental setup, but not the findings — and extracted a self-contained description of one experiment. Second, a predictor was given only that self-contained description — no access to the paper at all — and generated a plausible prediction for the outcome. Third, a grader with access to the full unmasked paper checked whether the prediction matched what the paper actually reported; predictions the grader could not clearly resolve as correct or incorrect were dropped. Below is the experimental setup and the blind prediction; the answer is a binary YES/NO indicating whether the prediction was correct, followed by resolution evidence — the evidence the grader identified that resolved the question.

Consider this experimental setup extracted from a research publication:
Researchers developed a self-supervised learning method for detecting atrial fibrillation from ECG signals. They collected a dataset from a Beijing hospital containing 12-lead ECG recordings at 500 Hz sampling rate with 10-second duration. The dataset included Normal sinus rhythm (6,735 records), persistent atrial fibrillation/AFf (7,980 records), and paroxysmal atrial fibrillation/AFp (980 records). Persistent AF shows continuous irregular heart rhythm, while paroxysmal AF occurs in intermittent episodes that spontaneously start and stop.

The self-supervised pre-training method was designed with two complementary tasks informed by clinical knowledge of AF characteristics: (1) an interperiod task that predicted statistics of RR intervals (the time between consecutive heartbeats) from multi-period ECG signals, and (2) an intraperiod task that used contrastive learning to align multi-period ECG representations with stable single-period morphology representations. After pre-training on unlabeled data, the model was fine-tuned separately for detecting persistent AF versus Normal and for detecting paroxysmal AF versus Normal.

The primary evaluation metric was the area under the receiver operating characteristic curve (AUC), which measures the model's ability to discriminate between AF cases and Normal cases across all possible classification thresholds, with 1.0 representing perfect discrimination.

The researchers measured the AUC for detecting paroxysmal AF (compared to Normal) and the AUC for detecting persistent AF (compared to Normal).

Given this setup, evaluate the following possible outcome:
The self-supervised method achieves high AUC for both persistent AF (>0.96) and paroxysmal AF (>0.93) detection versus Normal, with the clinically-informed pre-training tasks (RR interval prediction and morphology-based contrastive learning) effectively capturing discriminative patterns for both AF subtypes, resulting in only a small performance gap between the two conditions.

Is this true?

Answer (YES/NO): YES